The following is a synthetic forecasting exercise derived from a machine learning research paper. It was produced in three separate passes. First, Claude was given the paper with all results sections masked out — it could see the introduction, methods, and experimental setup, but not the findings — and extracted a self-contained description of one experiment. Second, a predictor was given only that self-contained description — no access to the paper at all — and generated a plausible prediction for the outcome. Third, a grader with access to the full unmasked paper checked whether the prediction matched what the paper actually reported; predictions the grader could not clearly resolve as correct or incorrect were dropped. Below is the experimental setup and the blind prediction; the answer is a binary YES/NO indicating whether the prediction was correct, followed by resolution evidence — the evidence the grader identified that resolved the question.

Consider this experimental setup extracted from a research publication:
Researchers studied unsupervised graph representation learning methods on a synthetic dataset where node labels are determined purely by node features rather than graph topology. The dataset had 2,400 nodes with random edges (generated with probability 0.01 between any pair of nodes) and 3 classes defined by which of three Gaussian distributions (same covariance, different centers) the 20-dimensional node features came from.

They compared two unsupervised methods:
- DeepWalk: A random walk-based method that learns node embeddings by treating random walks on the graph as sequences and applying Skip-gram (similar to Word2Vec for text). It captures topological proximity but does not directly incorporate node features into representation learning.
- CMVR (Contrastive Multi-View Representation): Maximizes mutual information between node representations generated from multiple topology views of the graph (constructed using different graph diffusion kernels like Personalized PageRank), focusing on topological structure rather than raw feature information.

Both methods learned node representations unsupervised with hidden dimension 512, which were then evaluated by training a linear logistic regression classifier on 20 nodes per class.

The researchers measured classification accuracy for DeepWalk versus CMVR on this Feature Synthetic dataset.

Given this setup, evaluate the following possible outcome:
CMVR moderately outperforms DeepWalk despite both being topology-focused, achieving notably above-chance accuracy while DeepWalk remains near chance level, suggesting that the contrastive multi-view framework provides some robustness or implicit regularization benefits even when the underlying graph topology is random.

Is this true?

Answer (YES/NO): NO